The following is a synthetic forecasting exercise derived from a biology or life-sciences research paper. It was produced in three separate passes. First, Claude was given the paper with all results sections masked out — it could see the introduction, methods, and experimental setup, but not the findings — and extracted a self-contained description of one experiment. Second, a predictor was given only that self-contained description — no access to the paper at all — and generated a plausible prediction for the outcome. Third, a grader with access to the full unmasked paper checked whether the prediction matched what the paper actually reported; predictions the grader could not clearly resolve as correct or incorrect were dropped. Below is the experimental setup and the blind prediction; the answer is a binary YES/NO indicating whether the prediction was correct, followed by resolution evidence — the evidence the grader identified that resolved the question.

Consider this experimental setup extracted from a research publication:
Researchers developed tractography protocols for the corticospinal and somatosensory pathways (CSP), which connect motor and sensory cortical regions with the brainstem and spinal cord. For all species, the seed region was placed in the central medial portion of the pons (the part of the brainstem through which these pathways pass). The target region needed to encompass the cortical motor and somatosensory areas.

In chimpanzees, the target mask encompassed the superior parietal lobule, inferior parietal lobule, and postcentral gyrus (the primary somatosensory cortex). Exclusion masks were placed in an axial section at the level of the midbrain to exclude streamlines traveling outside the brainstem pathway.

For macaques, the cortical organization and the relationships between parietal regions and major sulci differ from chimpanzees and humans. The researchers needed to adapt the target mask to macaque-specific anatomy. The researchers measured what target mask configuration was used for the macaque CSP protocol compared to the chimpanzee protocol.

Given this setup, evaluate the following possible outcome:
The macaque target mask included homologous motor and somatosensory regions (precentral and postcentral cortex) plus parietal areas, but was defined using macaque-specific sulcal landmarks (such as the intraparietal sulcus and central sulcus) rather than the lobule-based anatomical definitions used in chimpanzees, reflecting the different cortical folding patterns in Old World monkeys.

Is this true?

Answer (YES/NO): NO